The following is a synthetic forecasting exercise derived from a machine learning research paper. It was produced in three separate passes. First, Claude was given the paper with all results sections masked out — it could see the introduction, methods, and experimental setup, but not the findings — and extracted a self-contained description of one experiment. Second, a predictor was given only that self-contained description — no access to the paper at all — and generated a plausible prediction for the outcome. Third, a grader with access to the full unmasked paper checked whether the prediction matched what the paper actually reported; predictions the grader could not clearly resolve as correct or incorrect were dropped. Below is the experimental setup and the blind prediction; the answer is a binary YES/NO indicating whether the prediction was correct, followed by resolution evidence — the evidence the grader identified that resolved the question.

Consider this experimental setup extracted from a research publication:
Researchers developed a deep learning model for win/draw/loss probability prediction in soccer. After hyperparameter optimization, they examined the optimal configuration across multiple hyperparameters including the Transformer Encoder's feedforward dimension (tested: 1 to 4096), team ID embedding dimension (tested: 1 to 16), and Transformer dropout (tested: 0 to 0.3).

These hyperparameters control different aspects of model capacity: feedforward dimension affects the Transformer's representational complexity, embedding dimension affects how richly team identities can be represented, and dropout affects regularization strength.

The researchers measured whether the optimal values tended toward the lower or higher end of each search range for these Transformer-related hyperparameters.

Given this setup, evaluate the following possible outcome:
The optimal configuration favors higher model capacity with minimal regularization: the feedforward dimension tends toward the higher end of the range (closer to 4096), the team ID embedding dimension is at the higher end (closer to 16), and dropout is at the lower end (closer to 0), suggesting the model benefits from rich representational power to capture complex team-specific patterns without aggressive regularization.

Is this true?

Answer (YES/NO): NO